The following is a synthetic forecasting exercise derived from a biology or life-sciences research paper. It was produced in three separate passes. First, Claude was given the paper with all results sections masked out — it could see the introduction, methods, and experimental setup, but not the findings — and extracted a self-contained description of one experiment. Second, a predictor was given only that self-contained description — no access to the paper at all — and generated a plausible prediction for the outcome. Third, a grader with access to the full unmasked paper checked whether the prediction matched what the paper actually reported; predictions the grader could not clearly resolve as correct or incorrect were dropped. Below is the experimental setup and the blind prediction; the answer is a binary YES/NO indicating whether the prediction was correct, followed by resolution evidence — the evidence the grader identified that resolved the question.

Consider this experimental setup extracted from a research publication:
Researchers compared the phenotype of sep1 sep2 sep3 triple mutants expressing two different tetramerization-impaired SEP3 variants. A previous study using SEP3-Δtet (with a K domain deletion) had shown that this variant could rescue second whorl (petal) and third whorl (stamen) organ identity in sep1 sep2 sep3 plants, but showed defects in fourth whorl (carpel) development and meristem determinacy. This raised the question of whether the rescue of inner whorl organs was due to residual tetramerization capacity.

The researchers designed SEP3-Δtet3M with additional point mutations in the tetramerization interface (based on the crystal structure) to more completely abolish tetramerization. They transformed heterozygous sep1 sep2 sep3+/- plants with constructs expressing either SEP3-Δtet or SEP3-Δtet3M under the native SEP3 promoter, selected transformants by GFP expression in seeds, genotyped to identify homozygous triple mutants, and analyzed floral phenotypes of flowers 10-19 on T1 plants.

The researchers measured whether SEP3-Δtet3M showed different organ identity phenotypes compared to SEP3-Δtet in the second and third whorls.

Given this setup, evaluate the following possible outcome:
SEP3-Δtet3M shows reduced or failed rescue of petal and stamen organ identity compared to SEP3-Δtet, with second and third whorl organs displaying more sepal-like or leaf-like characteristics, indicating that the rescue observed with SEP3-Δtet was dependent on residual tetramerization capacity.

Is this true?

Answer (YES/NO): YES